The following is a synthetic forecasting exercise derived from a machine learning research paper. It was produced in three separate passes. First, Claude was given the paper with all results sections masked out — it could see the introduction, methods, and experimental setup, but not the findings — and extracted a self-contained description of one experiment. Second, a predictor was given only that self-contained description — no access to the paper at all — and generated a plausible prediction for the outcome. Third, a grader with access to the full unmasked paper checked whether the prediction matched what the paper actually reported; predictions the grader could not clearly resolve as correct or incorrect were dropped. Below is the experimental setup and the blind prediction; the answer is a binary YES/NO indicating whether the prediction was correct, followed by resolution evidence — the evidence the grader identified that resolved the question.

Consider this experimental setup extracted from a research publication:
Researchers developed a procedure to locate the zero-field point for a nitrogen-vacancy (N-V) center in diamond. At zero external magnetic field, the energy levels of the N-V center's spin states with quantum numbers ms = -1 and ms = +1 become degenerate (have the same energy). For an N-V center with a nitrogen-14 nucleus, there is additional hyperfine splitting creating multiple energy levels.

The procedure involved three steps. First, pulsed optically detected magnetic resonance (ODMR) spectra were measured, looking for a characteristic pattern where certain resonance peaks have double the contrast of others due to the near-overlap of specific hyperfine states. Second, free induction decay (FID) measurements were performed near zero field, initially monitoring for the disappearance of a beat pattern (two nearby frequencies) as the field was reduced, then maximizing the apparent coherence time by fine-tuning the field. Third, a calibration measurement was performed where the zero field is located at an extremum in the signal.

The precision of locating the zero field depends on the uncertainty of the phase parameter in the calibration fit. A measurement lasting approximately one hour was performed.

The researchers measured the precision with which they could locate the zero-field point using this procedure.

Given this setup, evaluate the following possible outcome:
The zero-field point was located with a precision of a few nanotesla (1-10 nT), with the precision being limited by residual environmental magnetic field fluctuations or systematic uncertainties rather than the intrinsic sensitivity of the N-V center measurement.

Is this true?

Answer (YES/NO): NO